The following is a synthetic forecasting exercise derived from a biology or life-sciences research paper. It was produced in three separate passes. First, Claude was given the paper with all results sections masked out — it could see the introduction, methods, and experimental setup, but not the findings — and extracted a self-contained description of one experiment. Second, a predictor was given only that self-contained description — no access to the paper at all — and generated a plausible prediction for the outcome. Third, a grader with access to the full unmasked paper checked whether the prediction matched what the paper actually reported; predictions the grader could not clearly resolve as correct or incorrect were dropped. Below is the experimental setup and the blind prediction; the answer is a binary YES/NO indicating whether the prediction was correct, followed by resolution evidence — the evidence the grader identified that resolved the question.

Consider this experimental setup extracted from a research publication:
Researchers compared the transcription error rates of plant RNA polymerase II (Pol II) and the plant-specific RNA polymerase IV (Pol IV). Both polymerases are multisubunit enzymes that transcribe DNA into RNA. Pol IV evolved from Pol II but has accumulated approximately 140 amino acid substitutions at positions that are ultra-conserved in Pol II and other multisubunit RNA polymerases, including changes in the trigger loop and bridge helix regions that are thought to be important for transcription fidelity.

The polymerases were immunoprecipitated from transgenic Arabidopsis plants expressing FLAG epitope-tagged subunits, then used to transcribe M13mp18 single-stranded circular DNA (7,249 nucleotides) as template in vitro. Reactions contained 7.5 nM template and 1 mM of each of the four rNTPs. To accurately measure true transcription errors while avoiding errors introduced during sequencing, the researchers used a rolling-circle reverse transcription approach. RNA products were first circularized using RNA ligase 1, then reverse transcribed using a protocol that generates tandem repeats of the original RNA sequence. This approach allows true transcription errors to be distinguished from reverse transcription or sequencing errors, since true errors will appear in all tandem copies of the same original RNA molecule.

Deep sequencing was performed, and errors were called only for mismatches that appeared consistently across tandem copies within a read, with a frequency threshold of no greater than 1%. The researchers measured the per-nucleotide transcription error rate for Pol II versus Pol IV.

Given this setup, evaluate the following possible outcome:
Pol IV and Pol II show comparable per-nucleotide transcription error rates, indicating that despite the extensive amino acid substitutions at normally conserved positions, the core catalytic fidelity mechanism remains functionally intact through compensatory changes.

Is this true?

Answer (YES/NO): NO